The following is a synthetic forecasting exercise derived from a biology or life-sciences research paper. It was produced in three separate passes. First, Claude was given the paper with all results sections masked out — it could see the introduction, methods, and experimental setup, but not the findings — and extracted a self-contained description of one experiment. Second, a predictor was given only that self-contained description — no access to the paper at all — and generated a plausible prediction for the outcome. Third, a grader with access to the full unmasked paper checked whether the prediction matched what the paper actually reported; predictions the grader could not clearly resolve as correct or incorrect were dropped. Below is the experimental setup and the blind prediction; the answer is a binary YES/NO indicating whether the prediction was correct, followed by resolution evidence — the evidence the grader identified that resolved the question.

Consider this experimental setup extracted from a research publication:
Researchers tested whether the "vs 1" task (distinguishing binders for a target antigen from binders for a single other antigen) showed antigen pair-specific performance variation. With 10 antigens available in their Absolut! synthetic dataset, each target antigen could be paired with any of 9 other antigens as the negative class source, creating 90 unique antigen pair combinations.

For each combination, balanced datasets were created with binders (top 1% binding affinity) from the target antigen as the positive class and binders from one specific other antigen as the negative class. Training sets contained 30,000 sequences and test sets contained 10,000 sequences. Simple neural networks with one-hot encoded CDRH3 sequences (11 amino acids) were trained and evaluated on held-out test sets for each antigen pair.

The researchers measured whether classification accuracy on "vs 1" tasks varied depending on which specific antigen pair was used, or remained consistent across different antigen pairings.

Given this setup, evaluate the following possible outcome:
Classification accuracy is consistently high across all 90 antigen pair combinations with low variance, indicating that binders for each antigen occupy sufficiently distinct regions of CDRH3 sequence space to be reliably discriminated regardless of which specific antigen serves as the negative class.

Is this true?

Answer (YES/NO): NO